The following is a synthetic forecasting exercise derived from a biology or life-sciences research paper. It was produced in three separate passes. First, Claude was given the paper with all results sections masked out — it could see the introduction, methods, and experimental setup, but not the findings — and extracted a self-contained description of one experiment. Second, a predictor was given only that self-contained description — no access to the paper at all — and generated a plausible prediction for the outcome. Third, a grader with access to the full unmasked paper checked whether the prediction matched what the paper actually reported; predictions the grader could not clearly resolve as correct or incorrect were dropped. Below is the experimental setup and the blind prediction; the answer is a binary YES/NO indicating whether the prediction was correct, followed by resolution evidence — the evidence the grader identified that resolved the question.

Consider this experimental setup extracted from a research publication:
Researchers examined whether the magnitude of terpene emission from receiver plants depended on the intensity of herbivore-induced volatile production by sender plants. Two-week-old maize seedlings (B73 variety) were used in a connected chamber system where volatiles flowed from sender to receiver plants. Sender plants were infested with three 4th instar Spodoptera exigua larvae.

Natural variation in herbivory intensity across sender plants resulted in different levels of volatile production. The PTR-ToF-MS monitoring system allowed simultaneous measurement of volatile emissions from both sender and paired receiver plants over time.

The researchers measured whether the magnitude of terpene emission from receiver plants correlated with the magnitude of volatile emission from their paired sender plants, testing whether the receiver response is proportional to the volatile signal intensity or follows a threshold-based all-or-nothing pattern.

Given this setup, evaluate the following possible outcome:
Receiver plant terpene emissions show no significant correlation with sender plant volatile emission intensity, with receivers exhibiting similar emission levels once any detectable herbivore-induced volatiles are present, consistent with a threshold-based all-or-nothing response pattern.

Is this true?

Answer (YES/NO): NO